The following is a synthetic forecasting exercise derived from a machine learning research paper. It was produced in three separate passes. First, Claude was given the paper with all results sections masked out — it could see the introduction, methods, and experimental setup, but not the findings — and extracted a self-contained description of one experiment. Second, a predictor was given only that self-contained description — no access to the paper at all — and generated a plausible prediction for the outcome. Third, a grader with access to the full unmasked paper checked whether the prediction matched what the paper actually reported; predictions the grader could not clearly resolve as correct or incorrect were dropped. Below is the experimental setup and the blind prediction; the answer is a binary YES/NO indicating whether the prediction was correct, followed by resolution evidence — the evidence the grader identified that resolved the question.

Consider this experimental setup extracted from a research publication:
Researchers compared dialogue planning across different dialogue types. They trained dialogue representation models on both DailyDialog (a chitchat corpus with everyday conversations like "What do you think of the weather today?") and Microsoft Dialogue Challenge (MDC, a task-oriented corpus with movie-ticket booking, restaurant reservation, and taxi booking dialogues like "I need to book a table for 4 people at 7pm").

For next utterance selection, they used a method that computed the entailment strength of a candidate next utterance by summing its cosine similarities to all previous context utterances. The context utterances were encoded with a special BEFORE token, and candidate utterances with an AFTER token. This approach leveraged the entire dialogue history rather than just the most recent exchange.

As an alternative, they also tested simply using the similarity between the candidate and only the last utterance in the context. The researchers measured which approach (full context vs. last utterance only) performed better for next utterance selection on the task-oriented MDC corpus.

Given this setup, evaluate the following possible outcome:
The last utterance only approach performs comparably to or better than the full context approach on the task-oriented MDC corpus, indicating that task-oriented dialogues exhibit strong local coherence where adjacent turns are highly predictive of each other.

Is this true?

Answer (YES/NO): YES